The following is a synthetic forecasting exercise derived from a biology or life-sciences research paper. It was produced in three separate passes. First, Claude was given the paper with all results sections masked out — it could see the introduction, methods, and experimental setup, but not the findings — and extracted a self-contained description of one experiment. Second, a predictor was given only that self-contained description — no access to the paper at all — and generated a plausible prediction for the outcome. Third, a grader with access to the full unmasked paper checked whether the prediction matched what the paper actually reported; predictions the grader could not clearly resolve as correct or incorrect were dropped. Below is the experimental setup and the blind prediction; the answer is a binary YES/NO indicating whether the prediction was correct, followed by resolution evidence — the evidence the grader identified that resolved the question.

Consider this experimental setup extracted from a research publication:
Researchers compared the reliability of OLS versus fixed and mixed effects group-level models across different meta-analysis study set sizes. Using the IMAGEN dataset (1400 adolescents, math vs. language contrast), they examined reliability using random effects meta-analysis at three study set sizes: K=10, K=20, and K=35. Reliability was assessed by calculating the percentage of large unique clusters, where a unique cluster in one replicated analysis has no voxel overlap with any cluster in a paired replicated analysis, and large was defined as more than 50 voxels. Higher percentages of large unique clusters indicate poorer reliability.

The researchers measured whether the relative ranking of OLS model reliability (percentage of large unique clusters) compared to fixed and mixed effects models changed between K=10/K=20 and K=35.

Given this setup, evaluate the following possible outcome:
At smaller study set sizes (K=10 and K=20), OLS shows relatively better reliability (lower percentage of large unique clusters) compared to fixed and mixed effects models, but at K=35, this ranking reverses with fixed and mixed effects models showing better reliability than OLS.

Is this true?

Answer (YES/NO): NO